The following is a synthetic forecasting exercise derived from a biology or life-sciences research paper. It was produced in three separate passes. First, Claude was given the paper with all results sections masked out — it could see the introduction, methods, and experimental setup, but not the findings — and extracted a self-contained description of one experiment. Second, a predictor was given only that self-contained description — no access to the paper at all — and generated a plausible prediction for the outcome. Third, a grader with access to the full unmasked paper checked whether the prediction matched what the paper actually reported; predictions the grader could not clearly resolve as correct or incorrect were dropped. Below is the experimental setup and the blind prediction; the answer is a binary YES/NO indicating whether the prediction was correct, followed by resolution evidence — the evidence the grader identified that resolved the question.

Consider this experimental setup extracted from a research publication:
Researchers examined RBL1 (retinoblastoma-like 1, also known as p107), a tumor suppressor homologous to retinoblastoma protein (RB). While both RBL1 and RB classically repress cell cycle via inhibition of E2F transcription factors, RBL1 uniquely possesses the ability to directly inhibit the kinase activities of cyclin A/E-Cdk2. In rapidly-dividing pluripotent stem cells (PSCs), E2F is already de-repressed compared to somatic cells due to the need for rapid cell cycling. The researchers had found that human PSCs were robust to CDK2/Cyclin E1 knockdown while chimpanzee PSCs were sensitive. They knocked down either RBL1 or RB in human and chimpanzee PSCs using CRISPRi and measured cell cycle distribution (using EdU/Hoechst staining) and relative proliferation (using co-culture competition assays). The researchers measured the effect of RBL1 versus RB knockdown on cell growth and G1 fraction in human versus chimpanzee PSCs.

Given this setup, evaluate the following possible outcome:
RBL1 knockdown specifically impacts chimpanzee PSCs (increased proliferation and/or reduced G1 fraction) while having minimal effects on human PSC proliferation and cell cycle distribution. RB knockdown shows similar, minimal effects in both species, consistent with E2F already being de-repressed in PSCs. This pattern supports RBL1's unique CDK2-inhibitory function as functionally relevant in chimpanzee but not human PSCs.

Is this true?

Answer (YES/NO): NO